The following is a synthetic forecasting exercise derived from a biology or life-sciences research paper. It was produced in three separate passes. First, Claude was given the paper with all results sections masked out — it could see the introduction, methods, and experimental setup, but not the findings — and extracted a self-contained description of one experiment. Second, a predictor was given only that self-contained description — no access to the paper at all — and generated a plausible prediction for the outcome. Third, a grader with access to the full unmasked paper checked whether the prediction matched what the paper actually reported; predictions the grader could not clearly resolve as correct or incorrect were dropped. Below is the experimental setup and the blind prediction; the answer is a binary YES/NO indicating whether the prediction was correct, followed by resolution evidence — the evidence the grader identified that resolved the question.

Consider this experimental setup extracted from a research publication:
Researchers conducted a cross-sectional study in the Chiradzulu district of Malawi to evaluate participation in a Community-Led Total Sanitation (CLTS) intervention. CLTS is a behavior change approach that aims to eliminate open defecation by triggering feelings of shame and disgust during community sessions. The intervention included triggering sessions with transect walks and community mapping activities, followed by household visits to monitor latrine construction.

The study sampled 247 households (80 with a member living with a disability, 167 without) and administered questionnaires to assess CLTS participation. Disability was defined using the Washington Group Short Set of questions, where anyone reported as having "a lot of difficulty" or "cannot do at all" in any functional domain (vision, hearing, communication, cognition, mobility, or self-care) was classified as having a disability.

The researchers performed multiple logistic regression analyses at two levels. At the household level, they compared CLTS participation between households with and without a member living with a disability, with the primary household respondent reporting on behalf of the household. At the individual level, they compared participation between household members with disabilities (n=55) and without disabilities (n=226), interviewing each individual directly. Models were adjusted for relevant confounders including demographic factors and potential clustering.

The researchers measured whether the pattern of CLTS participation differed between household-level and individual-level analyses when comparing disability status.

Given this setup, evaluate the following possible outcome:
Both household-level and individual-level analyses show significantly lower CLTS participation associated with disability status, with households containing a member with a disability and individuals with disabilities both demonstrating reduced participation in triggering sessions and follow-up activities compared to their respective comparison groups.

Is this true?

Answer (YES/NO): NO